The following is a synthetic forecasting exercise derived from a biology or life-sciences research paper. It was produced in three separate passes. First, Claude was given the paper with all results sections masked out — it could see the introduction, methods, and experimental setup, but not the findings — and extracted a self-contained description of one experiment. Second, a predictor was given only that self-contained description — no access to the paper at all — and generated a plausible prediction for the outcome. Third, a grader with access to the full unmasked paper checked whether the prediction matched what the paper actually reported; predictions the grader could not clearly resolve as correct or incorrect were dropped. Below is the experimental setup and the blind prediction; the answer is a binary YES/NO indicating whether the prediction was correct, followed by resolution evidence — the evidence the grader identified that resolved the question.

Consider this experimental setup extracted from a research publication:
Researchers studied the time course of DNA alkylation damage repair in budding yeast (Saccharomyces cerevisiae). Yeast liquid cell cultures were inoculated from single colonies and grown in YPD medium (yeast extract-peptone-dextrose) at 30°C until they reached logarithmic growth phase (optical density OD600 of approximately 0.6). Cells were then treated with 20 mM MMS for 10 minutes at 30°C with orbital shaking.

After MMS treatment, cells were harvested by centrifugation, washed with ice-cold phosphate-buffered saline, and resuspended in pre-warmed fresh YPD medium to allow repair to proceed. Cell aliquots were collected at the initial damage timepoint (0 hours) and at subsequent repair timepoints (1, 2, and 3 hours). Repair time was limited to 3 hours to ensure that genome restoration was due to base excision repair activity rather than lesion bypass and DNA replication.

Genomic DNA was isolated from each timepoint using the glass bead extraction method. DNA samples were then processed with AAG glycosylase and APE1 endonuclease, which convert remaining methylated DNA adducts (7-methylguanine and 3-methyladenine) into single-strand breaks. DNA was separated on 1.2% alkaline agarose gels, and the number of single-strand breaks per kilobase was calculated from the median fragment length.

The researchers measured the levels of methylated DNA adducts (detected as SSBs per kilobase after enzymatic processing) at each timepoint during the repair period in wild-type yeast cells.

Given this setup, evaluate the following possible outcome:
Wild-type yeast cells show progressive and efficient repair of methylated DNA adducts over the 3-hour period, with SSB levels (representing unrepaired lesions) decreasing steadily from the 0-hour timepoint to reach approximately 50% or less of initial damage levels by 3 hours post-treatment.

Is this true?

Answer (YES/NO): YES